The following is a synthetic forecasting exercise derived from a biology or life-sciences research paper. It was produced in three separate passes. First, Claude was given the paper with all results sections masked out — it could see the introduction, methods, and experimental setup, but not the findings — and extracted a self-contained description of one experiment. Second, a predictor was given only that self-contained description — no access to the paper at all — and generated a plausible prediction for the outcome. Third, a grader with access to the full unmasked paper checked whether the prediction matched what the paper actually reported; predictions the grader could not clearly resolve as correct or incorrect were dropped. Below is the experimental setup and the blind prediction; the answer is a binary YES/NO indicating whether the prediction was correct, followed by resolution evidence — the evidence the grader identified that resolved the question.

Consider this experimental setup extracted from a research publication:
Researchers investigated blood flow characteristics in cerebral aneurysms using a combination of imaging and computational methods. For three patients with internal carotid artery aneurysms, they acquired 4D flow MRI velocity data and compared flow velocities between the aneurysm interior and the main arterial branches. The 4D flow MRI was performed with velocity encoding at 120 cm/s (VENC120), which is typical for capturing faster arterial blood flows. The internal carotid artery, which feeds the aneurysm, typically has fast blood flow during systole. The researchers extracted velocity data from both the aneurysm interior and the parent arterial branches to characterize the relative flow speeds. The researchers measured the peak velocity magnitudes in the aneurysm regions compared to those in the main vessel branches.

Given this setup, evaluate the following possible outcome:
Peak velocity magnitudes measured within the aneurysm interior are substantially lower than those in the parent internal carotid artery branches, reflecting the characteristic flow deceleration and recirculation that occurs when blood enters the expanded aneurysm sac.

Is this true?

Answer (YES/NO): YES